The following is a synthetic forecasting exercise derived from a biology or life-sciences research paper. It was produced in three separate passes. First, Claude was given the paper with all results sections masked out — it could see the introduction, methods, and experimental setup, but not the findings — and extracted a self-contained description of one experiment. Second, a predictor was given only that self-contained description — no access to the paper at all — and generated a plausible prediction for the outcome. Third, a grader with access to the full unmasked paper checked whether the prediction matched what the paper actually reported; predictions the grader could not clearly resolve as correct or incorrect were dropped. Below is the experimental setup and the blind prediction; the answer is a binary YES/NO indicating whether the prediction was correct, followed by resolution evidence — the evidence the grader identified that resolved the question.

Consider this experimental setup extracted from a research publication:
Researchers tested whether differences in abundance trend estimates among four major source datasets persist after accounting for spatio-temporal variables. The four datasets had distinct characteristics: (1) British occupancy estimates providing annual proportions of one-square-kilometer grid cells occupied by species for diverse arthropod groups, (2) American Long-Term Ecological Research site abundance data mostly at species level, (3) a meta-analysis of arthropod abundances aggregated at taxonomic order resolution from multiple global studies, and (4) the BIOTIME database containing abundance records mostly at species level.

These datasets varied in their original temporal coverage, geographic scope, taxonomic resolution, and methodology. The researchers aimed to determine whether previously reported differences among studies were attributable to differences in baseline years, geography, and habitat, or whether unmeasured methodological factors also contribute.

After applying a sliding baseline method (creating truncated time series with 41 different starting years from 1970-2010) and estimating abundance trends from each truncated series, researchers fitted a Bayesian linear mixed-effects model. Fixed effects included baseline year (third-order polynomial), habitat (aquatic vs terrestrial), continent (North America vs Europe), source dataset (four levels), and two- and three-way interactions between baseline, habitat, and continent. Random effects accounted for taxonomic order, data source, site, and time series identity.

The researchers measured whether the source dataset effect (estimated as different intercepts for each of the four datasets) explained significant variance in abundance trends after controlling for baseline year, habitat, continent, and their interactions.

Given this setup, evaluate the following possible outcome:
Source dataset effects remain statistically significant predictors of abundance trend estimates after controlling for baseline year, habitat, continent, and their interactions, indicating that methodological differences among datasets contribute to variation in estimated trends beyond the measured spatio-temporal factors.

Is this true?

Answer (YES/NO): NO